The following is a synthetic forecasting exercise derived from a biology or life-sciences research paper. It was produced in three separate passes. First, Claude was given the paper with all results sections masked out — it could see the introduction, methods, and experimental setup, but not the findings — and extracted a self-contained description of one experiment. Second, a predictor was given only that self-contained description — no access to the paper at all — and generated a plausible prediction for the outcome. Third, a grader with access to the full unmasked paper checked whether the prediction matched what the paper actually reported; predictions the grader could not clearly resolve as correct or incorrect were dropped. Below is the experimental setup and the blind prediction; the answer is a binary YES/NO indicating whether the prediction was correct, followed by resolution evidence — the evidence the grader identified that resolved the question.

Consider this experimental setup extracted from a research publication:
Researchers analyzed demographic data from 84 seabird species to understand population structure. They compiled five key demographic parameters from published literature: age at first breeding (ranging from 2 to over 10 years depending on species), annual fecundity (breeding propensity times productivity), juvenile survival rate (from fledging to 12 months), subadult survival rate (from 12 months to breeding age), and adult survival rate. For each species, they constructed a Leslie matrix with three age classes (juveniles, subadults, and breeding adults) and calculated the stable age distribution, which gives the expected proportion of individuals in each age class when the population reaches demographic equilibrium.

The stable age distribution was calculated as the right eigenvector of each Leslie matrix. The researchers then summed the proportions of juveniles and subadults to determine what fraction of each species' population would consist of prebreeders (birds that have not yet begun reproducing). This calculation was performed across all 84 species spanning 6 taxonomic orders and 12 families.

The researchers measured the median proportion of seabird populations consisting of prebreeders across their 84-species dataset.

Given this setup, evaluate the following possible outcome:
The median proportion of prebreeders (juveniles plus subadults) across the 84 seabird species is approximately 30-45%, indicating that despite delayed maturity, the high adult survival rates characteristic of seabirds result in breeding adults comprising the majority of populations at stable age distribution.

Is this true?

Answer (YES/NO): NO